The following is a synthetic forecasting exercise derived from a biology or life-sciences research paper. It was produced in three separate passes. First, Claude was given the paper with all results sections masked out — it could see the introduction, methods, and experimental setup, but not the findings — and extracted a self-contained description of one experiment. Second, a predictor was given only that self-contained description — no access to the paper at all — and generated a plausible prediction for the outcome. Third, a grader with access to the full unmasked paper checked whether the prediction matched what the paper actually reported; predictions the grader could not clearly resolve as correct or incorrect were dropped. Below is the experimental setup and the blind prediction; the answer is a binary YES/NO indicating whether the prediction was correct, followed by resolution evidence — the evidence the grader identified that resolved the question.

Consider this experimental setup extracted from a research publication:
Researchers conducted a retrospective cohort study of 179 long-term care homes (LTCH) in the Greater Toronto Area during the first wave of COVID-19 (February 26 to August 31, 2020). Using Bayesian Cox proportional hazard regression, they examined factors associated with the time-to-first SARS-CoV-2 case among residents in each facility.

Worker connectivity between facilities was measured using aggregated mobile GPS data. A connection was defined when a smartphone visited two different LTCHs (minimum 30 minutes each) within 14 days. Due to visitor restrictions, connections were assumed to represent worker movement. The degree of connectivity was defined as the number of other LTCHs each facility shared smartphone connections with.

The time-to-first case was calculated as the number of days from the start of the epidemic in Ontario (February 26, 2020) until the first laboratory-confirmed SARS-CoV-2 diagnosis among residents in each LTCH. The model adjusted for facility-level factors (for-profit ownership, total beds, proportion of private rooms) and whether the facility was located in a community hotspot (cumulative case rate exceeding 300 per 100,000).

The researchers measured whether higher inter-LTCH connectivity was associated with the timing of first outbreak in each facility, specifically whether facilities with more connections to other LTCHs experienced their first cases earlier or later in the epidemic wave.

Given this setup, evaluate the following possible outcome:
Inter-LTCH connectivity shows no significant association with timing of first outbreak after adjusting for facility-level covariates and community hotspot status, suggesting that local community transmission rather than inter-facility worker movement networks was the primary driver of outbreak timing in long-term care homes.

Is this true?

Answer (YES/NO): NO